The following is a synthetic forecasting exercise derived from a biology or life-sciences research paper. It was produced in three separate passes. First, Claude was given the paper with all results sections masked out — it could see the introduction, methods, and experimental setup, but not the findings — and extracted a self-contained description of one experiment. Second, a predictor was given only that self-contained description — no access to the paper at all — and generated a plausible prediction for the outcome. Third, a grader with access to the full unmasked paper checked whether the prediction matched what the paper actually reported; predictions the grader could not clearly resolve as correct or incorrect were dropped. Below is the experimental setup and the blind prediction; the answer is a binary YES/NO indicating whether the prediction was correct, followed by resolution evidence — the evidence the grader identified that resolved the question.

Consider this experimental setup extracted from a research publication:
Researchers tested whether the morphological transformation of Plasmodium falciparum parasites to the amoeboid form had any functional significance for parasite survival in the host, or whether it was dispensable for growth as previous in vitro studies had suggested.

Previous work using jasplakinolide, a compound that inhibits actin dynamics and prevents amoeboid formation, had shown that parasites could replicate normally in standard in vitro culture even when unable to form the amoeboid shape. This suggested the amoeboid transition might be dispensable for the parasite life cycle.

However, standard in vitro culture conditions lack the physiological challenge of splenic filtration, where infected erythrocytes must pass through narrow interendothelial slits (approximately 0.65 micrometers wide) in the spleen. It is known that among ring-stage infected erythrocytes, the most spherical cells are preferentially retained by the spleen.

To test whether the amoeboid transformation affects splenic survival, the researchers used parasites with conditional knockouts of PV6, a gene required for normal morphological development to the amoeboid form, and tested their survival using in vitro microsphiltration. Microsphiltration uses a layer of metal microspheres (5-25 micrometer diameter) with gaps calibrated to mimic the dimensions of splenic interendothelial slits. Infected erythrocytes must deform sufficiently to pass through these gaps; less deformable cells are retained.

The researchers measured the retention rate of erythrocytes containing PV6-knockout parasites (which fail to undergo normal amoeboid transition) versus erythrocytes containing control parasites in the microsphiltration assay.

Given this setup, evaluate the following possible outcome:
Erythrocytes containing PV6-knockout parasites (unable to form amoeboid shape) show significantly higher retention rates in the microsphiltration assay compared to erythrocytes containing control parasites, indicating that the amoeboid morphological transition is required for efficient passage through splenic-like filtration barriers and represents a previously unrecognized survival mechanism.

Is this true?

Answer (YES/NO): YES